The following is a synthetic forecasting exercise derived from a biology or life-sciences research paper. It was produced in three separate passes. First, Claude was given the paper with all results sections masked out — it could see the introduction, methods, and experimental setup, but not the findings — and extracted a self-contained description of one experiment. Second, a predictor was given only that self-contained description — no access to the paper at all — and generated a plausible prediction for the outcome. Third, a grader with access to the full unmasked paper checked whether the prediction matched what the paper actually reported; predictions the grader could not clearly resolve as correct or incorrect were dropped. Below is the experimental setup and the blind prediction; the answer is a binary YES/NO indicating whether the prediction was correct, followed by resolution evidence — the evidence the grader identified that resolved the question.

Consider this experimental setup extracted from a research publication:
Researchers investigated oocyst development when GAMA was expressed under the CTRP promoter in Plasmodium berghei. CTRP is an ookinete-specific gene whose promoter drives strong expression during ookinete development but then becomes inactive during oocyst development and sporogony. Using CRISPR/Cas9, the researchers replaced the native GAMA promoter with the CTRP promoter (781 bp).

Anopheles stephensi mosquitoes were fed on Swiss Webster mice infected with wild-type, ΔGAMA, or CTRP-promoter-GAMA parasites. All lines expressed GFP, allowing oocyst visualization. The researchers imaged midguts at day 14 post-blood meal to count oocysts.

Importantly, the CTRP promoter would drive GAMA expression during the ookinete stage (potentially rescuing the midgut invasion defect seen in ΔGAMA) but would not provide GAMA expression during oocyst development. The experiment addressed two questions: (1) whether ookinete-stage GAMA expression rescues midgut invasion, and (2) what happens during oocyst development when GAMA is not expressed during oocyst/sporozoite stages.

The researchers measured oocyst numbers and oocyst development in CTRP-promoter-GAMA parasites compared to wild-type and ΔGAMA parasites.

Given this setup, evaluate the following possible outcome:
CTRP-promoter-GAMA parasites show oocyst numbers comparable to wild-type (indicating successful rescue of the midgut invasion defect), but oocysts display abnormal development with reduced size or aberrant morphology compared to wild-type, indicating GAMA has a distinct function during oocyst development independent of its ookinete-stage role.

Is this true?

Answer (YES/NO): NO